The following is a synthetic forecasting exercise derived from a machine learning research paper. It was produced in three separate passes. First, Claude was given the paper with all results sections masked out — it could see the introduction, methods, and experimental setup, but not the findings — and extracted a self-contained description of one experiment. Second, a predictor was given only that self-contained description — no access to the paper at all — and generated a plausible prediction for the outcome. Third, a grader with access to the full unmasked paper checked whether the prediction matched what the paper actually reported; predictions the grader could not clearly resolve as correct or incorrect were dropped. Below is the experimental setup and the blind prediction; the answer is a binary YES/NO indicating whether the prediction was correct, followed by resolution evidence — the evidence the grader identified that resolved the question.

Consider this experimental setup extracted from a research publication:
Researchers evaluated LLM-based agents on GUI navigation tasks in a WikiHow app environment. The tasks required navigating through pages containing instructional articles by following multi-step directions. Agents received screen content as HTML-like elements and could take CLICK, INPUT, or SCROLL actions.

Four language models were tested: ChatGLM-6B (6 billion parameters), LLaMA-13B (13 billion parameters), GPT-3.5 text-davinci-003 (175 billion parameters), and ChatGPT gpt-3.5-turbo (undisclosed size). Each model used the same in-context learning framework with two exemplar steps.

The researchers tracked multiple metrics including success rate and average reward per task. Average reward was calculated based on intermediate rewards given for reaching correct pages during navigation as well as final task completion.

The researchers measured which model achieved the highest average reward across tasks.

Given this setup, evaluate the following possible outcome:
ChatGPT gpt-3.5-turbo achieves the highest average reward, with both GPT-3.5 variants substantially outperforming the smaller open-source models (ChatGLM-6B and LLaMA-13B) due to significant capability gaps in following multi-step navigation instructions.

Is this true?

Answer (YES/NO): YES